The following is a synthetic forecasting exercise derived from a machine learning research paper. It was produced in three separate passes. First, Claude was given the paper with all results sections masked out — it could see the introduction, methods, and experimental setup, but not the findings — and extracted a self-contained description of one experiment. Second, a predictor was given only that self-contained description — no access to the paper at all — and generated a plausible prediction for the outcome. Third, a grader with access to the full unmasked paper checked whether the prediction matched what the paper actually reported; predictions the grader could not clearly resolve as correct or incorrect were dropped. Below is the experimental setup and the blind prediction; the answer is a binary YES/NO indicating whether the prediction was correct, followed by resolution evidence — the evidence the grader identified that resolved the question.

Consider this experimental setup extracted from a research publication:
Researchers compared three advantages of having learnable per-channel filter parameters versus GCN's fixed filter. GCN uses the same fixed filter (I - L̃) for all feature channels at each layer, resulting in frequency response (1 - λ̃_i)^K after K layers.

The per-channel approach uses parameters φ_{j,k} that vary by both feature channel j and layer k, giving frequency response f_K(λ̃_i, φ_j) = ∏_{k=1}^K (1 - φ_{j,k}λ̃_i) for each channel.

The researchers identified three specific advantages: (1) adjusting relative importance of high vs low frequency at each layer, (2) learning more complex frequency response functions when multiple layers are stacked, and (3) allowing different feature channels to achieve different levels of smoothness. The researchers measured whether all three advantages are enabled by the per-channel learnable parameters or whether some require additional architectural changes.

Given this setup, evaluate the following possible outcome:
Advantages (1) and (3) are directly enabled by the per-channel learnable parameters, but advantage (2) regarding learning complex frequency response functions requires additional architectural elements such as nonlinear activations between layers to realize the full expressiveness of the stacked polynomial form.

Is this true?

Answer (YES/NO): NO